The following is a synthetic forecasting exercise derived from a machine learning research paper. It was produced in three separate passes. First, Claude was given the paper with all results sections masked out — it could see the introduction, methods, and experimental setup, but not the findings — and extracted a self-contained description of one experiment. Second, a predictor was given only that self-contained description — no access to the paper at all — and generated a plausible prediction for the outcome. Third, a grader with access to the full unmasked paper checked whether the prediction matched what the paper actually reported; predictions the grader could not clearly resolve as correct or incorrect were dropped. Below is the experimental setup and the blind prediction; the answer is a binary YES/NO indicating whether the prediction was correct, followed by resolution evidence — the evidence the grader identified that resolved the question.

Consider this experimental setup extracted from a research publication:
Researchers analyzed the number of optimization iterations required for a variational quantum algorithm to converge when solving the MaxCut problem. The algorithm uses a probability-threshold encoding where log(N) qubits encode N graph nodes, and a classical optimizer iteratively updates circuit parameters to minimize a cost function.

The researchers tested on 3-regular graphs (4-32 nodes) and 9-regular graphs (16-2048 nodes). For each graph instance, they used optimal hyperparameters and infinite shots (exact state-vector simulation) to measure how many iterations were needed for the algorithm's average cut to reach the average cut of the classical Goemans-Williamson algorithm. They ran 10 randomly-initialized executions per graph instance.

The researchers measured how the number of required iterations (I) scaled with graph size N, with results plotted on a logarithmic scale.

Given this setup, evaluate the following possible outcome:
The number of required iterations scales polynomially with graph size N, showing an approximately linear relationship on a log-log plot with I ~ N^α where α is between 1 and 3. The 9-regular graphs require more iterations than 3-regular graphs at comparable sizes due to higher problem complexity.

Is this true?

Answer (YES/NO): NO